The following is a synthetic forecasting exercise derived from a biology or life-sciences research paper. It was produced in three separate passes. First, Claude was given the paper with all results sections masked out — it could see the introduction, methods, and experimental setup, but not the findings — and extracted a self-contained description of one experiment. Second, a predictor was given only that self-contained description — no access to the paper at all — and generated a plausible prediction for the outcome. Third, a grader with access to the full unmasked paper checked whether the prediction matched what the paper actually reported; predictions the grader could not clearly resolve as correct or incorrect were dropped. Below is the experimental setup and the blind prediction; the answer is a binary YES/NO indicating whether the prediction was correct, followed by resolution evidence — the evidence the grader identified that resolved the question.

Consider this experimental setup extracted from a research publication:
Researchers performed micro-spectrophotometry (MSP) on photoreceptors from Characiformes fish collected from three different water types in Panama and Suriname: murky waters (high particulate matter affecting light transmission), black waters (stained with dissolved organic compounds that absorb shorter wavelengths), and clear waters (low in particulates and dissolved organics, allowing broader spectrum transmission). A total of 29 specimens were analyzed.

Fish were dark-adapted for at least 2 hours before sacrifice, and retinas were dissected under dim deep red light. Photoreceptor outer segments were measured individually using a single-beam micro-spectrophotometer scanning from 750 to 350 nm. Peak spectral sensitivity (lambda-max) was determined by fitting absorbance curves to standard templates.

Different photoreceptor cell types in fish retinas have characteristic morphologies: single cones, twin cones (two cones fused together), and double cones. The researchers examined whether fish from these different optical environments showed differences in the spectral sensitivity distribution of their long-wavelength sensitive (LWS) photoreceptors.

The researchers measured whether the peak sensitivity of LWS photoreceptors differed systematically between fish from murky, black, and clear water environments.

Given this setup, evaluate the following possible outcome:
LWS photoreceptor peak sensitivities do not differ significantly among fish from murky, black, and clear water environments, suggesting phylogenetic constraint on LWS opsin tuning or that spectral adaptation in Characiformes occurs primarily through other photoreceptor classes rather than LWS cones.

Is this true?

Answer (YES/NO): NO